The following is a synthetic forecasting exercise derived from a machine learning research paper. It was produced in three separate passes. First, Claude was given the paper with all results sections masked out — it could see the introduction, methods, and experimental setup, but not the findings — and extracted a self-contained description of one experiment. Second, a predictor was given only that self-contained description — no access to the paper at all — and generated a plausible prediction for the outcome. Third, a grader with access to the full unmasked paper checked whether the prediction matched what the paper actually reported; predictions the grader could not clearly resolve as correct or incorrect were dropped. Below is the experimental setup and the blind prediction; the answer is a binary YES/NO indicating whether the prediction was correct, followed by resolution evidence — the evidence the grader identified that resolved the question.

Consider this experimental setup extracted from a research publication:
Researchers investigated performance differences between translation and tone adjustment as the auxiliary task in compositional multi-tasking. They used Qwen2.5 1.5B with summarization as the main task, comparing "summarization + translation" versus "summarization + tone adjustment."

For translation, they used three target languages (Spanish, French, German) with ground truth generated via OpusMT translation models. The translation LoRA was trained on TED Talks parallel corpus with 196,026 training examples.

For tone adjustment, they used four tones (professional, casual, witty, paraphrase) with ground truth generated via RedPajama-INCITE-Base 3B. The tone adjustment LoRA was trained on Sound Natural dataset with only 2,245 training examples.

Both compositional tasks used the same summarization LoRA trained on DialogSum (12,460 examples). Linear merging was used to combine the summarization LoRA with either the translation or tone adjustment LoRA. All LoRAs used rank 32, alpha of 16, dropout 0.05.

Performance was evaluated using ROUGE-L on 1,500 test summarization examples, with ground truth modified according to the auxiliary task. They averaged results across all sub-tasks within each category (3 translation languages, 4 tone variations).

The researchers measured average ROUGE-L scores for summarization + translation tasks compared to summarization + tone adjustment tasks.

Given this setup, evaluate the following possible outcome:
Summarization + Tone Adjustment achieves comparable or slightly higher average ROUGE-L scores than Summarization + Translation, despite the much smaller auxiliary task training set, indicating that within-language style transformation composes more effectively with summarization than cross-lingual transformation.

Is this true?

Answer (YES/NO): YES